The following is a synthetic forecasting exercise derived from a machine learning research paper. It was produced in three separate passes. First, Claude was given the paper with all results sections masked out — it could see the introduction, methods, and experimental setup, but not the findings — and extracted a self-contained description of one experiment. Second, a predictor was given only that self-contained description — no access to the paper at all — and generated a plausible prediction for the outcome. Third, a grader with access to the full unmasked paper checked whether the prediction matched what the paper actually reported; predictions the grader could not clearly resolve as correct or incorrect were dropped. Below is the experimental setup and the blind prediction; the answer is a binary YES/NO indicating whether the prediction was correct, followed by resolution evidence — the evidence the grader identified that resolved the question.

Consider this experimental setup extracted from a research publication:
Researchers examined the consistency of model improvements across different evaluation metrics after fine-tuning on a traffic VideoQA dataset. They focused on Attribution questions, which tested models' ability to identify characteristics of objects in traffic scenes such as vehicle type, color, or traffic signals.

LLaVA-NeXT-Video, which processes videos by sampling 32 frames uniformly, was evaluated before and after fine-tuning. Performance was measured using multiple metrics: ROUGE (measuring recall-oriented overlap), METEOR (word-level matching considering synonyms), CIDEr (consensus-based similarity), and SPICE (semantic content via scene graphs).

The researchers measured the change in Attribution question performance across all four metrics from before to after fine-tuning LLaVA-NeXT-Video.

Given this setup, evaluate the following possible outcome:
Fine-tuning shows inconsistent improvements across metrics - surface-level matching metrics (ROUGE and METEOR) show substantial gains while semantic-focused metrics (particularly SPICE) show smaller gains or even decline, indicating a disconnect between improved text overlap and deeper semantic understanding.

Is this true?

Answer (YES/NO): NO